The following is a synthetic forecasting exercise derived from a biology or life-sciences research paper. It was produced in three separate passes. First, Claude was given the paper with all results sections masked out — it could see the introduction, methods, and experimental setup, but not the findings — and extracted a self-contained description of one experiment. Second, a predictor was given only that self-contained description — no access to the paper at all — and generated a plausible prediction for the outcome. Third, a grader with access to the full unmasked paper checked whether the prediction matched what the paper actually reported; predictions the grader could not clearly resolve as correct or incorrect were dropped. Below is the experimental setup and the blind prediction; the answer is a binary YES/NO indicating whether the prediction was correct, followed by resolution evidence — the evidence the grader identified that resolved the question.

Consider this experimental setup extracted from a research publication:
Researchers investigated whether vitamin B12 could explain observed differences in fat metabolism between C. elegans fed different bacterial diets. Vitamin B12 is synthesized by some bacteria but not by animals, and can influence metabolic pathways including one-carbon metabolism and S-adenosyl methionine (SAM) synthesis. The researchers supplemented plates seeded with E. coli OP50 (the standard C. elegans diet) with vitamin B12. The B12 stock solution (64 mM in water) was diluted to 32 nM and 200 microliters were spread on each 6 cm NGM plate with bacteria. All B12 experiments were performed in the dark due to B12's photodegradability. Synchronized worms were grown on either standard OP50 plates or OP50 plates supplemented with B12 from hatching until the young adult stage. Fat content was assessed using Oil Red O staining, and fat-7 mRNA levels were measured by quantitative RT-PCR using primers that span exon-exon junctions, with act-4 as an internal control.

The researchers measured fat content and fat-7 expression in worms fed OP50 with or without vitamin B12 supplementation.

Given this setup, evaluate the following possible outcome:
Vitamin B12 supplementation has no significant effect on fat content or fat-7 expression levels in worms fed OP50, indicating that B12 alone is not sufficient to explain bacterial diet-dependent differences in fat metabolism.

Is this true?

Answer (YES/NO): NO